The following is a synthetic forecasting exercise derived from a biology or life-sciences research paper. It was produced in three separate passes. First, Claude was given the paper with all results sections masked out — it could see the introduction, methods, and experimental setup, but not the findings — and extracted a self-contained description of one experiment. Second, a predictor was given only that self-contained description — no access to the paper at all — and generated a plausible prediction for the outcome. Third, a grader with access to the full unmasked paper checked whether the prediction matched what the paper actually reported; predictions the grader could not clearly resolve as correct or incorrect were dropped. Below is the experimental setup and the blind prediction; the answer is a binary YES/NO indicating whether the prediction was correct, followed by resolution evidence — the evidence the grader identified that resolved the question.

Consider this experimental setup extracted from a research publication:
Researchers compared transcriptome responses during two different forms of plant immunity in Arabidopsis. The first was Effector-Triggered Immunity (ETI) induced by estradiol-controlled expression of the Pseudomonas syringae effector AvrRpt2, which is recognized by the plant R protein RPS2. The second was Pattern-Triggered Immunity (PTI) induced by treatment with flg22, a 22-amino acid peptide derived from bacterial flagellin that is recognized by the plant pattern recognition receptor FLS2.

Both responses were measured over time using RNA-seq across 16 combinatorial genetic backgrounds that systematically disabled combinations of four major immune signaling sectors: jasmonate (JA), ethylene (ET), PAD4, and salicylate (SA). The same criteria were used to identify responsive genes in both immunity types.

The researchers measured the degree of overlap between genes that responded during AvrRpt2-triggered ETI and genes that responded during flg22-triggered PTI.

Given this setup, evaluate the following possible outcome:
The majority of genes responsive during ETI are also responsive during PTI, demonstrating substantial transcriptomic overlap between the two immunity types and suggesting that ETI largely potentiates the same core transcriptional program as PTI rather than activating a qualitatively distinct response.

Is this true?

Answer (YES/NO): NO